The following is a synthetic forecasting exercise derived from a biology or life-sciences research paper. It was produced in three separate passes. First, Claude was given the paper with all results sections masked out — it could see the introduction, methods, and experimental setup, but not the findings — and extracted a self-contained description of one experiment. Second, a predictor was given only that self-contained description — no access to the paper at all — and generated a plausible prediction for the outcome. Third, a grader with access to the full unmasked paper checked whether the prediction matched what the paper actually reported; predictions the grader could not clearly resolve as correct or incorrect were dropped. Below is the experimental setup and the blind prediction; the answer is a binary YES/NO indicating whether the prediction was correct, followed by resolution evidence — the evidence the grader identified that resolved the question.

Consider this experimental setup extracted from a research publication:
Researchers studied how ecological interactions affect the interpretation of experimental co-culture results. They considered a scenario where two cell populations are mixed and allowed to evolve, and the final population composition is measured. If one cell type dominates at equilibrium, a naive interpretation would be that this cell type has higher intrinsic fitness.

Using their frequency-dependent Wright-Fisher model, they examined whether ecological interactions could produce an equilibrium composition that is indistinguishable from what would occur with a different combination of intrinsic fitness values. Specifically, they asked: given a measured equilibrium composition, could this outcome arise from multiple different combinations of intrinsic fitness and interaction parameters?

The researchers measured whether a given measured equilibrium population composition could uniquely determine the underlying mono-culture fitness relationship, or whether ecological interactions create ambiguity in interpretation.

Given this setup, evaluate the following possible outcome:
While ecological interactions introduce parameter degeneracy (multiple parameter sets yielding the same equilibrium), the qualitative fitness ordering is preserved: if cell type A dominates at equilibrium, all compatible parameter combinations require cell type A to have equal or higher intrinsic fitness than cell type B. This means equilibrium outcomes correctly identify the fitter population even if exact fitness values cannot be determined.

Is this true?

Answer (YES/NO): NO